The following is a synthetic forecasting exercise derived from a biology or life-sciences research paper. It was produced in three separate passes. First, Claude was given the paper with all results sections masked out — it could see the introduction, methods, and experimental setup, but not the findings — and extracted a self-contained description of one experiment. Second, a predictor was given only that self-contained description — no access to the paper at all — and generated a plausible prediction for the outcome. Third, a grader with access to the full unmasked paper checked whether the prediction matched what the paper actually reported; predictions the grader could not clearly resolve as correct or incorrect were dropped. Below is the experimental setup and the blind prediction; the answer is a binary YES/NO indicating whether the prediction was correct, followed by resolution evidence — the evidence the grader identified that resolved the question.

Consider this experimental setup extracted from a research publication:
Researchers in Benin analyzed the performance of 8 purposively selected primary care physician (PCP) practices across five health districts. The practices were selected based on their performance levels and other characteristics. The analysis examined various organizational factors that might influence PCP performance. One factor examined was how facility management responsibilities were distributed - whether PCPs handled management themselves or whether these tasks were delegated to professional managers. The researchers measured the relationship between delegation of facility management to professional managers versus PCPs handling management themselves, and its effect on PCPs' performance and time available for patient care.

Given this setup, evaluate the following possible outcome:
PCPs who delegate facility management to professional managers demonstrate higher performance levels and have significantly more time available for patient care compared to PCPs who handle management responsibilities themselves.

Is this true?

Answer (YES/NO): YES